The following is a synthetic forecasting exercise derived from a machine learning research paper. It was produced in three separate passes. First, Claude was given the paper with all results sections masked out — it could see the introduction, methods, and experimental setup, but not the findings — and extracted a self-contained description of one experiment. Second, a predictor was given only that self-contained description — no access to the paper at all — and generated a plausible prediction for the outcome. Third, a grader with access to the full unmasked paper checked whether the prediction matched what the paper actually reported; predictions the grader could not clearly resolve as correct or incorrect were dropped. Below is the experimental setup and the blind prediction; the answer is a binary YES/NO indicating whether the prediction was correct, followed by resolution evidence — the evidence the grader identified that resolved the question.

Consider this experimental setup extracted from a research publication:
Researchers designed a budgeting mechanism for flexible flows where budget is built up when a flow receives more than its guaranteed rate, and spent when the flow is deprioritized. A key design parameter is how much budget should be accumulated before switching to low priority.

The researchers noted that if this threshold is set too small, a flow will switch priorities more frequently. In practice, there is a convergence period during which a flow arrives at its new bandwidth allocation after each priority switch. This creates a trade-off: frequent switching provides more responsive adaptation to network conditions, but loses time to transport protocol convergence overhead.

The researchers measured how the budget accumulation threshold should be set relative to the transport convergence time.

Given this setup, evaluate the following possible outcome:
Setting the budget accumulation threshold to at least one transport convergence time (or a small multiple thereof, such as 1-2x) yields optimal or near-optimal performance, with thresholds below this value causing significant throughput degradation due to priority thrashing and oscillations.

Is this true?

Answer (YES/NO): NO